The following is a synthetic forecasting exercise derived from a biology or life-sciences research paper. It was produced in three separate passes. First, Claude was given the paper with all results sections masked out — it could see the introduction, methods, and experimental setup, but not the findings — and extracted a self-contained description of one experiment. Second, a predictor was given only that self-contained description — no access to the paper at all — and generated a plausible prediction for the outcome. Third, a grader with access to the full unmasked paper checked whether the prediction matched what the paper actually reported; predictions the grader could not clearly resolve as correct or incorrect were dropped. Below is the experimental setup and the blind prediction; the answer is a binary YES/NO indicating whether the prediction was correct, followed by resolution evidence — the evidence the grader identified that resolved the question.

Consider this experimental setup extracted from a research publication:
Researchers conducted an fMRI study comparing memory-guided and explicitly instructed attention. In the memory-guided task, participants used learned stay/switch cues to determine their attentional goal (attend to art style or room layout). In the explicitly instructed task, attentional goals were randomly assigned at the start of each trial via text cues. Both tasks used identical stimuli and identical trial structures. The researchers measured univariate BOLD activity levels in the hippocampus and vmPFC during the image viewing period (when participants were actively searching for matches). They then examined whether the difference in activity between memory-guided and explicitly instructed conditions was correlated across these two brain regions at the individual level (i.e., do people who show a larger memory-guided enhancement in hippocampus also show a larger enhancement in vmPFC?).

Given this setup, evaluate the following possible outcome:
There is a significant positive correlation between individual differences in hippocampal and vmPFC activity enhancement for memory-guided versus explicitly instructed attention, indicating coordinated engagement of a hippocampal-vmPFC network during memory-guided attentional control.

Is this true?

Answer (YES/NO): YES